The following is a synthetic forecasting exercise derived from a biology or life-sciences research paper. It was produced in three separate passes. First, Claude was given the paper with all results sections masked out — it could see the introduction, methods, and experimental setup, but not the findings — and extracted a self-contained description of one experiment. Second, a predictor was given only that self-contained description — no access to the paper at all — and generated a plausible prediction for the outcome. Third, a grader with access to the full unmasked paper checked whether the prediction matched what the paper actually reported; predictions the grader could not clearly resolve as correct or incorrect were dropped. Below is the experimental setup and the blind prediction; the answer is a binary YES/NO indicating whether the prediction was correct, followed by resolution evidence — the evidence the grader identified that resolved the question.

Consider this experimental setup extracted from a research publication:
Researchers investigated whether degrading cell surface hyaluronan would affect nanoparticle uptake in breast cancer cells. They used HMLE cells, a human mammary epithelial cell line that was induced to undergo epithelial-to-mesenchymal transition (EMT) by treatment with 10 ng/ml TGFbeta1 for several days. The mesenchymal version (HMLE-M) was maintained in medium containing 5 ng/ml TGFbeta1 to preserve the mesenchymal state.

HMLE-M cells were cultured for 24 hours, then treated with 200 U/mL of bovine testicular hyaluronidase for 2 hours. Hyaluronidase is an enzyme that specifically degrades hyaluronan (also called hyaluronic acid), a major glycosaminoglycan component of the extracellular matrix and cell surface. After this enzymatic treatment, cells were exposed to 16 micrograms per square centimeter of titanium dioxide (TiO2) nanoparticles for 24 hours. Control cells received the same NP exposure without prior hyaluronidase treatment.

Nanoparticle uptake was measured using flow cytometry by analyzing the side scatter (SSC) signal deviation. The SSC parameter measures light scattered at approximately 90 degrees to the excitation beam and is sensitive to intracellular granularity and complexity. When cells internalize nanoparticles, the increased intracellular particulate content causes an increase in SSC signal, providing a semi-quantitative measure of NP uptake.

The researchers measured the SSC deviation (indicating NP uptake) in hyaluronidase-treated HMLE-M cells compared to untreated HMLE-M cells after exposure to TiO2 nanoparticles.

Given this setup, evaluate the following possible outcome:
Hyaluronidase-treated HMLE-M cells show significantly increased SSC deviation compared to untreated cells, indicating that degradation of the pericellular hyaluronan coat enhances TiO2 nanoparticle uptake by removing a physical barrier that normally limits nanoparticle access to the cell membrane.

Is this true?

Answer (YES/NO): NO